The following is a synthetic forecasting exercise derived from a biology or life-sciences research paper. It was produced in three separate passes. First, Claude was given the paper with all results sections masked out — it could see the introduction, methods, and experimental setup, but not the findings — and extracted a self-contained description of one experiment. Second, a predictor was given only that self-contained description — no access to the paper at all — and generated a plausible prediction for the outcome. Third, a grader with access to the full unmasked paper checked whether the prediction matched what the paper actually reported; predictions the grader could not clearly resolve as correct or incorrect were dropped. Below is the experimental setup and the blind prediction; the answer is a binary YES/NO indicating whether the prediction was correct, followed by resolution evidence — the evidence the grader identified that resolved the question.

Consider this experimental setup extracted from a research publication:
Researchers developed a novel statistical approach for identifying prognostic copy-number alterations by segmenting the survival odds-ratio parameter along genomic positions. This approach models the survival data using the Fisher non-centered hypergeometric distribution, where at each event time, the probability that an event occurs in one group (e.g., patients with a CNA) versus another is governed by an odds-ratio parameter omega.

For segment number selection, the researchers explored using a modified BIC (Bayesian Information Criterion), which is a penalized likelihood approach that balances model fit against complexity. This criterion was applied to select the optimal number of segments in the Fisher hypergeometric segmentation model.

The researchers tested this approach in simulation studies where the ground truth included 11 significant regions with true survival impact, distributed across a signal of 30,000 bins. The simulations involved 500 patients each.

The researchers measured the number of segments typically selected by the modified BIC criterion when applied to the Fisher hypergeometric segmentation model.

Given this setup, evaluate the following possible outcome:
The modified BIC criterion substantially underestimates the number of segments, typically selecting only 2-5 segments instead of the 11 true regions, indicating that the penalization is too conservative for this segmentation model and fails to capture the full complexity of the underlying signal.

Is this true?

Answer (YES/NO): NO